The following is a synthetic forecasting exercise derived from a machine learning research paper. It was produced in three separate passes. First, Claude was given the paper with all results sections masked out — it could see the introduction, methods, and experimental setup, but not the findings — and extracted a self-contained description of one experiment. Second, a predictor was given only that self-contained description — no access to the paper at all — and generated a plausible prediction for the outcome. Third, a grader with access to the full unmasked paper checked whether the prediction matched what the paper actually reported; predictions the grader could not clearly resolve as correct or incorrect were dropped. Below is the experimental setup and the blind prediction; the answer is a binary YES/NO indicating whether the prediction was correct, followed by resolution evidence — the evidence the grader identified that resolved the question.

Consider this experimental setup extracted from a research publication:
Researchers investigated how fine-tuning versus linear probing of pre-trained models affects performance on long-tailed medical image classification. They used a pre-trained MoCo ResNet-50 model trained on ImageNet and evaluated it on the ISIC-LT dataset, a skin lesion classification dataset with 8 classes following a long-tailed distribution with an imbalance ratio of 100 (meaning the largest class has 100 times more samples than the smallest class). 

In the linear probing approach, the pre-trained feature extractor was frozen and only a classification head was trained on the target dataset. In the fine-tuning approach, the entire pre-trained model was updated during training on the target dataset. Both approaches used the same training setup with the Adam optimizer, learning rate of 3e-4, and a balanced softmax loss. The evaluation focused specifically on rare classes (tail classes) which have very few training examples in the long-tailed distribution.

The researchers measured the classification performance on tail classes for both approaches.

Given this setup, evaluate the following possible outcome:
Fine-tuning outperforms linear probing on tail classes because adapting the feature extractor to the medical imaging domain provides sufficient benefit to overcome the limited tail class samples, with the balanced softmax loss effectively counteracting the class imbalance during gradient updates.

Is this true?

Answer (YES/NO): NO